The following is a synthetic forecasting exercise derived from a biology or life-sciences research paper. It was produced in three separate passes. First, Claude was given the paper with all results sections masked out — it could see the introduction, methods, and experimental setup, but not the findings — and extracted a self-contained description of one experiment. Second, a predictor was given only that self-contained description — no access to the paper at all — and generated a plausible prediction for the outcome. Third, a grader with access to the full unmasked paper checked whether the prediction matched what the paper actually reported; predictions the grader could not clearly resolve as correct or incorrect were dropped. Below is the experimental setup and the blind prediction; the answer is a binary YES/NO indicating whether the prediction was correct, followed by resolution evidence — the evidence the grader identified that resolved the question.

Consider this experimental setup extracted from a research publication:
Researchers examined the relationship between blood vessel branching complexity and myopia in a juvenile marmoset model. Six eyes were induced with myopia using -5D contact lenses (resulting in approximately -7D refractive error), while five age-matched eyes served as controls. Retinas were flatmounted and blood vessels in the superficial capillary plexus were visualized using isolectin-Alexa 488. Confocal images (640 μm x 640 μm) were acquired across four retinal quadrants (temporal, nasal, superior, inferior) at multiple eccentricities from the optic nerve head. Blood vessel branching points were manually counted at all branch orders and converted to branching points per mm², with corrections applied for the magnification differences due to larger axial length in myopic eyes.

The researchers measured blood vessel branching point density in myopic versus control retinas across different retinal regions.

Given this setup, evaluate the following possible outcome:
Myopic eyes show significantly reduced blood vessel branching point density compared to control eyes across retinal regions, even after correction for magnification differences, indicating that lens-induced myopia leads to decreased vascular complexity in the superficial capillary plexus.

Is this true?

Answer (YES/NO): NO